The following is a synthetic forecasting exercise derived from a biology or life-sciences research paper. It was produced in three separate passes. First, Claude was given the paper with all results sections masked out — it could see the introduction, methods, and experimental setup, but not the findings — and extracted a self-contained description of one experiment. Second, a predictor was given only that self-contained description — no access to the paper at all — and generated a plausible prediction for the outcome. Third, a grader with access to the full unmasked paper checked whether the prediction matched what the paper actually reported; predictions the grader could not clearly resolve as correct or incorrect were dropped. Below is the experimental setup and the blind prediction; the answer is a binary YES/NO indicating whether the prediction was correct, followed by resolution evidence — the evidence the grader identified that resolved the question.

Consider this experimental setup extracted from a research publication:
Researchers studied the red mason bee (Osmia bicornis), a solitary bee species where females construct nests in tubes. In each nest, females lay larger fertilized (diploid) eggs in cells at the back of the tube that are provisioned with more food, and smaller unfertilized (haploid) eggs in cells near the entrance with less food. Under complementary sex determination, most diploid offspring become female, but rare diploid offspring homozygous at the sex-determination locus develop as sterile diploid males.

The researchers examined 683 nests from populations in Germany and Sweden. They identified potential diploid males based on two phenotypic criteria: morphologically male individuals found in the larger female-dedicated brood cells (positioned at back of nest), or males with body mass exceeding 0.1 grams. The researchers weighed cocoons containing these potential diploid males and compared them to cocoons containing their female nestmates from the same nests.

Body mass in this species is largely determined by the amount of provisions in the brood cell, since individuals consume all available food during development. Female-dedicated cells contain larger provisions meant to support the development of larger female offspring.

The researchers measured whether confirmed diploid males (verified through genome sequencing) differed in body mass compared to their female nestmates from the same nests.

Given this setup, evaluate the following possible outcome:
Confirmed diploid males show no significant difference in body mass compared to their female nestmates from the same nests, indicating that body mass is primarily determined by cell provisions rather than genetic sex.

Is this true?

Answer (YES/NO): YES